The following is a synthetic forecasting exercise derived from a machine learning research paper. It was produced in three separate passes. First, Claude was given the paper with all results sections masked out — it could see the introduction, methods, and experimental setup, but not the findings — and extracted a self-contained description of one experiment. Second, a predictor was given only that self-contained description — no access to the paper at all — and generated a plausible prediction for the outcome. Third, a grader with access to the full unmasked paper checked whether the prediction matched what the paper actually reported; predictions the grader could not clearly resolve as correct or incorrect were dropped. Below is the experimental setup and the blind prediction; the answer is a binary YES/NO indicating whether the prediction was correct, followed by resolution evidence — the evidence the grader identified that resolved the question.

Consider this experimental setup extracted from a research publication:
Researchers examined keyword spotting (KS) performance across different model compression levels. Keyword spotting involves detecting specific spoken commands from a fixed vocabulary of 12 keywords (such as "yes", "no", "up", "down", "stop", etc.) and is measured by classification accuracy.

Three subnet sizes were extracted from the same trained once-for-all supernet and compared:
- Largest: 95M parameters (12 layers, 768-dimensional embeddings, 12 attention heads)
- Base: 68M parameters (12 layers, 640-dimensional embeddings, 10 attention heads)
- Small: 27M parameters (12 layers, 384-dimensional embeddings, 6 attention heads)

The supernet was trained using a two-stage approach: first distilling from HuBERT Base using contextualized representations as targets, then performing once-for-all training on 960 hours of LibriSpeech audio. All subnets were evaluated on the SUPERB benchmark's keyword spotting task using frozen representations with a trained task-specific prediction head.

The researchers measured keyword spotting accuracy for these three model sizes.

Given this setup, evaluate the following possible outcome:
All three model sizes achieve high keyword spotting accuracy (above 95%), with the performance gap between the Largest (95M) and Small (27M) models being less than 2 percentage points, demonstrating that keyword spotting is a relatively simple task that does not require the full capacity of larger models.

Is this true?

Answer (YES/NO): YES